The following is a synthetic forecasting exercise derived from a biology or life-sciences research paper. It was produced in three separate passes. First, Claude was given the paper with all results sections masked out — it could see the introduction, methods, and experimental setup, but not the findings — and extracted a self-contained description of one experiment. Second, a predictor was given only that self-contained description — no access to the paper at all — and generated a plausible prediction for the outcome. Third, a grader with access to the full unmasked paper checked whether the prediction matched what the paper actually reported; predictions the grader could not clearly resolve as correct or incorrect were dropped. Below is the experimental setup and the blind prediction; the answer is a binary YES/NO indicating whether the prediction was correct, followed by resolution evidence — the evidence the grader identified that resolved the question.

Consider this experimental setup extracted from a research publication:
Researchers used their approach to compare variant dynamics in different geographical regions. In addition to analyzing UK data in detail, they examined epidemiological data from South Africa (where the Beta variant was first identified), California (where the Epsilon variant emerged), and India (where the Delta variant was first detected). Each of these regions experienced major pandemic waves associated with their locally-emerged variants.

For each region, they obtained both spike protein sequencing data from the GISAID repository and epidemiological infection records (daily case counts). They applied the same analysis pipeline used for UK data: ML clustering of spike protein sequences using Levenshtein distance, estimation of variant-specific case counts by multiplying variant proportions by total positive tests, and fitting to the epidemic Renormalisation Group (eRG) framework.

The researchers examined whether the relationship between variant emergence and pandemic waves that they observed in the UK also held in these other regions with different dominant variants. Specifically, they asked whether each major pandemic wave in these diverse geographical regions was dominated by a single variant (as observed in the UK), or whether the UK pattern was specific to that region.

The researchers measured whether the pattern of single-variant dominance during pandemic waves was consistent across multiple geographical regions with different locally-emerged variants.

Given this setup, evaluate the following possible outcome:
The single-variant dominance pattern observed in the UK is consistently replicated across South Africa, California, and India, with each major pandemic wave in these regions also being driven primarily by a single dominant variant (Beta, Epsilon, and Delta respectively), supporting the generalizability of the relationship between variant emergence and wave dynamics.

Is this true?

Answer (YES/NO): YES